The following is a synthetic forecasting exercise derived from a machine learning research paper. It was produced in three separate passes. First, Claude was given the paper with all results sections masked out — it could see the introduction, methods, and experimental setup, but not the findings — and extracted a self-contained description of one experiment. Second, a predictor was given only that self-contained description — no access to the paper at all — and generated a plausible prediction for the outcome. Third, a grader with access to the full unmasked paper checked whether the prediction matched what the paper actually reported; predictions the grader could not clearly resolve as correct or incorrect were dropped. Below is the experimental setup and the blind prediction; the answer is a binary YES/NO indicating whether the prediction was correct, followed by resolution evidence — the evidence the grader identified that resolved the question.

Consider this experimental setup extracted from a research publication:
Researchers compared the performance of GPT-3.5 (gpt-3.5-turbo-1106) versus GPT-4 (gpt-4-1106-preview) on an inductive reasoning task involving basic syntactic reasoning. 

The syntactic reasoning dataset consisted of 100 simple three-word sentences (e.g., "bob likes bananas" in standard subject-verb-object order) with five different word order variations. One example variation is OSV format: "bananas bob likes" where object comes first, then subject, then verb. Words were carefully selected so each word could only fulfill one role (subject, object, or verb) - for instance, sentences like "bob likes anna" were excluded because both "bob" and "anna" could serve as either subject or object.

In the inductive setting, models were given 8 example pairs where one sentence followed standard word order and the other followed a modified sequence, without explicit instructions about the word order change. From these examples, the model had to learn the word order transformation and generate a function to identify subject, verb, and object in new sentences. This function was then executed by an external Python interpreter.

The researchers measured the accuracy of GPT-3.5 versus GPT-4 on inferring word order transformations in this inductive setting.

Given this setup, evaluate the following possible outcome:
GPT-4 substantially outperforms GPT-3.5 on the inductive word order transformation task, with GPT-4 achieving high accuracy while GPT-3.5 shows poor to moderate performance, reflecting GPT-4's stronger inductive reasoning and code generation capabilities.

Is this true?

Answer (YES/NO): NO